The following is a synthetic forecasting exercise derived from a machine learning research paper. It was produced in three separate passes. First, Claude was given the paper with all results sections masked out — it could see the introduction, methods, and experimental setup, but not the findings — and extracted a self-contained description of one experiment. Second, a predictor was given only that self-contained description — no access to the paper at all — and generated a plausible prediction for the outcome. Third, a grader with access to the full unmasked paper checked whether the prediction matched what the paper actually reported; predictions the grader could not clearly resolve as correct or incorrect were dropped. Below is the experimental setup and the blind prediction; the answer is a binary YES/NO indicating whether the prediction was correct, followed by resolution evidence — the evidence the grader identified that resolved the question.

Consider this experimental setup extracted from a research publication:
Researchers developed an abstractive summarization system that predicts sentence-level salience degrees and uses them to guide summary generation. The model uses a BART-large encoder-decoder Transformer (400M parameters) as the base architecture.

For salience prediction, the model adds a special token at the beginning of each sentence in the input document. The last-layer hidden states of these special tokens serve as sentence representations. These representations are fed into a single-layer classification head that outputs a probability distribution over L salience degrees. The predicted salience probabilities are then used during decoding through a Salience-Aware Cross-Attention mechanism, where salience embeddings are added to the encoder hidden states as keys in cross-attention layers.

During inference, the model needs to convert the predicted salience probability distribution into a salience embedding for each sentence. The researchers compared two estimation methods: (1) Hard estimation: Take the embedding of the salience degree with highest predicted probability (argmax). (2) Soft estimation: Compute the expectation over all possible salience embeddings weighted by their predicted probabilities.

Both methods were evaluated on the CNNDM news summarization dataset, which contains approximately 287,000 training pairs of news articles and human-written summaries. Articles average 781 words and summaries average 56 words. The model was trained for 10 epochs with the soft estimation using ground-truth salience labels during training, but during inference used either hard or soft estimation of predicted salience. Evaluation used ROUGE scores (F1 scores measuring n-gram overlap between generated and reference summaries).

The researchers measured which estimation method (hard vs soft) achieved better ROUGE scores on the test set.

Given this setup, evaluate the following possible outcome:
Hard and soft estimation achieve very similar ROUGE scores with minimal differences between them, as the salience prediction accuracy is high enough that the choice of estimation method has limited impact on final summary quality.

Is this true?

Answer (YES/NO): NO